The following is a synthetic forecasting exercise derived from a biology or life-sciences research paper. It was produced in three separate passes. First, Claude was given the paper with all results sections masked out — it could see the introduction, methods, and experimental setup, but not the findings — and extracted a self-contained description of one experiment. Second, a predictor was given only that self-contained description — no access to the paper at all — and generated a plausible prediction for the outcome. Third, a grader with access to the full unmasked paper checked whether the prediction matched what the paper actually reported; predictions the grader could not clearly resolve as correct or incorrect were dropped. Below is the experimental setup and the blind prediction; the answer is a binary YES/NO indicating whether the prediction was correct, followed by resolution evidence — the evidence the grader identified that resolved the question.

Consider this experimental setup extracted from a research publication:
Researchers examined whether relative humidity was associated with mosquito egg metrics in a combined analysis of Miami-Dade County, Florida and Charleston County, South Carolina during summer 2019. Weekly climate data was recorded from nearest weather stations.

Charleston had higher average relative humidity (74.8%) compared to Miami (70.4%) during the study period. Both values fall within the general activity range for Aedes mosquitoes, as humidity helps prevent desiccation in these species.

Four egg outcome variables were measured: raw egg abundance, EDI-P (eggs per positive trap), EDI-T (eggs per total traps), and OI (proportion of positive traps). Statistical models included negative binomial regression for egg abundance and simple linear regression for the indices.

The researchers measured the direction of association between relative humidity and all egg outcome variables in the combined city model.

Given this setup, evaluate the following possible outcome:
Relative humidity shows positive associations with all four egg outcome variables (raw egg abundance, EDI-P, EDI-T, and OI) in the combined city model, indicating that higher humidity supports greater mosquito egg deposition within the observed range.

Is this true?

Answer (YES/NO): YES